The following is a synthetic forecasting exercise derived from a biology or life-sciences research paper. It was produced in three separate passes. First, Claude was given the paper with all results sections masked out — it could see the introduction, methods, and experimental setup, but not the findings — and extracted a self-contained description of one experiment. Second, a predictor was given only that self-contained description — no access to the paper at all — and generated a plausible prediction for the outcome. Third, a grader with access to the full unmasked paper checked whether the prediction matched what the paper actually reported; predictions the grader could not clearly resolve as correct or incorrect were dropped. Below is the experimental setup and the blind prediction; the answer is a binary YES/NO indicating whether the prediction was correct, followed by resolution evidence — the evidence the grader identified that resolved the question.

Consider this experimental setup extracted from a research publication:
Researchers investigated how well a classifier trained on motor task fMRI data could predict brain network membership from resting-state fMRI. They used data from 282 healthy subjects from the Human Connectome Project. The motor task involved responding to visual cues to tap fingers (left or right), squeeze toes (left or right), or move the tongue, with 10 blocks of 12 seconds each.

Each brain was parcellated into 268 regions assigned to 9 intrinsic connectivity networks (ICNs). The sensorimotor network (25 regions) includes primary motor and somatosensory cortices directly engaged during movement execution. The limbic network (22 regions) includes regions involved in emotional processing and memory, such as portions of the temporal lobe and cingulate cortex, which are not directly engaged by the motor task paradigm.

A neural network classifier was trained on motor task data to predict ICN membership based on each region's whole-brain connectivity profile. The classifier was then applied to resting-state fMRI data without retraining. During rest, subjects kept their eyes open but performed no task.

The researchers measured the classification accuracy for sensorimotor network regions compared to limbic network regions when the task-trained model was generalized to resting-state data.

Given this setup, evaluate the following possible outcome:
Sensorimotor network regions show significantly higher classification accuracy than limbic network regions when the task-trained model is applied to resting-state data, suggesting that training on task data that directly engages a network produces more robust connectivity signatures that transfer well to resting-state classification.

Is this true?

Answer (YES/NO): YES